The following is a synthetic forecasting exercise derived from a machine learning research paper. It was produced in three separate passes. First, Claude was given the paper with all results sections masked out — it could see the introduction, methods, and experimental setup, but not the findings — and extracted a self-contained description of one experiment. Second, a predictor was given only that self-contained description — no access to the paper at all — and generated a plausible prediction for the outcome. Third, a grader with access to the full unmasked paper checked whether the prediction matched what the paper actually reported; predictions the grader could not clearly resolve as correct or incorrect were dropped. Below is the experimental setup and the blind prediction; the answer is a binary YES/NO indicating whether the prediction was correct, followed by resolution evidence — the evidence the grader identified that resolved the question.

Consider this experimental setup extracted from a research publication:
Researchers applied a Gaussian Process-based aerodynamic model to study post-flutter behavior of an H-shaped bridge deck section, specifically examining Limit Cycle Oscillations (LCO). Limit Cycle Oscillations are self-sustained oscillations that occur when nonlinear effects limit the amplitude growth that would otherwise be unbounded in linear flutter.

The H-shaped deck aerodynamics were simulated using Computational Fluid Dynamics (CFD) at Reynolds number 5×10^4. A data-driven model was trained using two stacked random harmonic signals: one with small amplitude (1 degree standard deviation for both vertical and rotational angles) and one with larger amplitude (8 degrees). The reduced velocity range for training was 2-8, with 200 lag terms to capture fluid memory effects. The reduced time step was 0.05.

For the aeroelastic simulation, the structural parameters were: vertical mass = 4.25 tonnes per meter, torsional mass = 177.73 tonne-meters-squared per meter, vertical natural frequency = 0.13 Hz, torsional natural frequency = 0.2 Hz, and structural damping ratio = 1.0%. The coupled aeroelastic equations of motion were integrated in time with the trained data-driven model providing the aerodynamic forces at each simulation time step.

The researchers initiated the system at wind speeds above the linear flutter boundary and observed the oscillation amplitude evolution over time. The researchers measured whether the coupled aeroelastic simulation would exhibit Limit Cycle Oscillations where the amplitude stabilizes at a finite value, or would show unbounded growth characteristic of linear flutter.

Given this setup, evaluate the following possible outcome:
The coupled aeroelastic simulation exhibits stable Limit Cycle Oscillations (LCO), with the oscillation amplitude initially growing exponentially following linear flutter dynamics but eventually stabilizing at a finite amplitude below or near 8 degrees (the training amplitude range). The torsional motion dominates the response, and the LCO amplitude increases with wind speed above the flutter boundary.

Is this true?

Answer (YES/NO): NO